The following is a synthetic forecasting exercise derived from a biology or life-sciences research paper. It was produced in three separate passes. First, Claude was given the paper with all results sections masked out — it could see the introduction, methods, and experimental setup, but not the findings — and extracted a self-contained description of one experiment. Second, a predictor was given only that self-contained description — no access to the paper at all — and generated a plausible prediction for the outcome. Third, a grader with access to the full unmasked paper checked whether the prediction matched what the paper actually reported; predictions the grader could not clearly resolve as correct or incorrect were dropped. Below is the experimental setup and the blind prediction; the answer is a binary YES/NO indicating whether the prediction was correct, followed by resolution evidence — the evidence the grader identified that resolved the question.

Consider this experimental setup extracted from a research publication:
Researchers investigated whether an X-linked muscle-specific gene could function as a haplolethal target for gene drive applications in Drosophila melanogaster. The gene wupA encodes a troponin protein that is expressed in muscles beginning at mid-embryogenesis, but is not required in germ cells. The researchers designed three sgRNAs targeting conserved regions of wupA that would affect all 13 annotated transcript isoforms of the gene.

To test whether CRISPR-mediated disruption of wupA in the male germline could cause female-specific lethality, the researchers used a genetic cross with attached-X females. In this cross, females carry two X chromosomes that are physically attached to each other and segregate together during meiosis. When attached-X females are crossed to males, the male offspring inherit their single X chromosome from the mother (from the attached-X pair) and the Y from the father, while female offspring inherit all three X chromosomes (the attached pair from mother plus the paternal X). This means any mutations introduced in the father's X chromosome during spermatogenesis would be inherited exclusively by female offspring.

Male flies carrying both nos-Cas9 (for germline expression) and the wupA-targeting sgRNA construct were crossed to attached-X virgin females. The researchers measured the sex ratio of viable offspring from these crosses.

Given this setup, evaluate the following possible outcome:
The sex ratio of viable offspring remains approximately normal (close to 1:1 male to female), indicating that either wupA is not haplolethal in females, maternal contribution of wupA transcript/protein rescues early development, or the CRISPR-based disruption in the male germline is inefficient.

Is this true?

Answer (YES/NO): NO